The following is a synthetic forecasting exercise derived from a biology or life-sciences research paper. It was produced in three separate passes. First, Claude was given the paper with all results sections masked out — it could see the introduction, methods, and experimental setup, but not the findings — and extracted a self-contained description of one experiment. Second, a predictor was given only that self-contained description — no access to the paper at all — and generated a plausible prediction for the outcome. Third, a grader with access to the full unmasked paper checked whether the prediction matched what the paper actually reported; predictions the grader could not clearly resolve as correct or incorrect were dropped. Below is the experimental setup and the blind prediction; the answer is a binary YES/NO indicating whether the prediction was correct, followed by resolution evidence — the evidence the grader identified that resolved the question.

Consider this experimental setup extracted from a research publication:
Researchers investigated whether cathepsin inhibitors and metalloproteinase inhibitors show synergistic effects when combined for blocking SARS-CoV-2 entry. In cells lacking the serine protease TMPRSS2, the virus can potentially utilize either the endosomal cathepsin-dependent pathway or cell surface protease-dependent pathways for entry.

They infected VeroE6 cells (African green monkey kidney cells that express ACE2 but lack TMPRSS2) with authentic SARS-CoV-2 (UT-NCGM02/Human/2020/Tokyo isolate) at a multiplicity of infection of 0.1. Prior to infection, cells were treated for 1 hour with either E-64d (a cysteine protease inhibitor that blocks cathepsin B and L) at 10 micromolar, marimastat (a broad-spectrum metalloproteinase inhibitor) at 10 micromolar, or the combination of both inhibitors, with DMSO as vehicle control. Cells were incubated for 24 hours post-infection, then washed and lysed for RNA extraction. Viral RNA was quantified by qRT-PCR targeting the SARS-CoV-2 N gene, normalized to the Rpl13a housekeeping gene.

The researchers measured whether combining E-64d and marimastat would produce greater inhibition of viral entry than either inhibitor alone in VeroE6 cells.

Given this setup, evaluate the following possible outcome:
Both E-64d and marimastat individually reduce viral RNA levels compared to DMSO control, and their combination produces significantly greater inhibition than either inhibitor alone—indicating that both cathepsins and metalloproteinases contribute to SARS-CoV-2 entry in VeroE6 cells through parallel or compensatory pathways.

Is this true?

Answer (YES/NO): YES